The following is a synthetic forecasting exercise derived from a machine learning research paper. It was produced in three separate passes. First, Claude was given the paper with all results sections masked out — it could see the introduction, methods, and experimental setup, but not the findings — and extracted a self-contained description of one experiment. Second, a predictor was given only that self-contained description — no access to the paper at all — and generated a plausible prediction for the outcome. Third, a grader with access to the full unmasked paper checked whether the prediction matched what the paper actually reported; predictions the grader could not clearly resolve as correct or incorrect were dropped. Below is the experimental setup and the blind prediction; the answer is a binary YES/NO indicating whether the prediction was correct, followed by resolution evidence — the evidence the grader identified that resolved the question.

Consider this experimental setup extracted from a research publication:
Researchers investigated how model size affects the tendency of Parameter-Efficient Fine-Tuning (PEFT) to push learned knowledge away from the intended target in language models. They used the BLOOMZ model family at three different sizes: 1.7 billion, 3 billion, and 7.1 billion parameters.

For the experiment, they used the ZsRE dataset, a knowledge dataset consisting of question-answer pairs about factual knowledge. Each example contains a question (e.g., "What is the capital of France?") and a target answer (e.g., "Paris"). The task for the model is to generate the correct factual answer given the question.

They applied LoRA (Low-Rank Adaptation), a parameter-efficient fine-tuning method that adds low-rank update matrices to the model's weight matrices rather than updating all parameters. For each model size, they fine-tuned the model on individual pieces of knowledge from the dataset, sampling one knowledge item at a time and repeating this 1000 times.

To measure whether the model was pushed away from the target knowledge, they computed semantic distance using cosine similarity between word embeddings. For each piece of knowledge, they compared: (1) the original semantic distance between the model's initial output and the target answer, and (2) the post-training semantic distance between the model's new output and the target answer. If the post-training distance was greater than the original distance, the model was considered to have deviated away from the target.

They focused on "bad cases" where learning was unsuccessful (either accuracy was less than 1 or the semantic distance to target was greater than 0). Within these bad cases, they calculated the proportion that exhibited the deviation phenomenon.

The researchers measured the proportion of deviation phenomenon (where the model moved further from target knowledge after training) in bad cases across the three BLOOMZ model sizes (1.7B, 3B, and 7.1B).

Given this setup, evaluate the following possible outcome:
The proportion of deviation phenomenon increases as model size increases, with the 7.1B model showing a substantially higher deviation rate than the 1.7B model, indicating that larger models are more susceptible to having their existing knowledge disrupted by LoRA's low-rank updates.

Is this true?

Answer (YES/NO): YES